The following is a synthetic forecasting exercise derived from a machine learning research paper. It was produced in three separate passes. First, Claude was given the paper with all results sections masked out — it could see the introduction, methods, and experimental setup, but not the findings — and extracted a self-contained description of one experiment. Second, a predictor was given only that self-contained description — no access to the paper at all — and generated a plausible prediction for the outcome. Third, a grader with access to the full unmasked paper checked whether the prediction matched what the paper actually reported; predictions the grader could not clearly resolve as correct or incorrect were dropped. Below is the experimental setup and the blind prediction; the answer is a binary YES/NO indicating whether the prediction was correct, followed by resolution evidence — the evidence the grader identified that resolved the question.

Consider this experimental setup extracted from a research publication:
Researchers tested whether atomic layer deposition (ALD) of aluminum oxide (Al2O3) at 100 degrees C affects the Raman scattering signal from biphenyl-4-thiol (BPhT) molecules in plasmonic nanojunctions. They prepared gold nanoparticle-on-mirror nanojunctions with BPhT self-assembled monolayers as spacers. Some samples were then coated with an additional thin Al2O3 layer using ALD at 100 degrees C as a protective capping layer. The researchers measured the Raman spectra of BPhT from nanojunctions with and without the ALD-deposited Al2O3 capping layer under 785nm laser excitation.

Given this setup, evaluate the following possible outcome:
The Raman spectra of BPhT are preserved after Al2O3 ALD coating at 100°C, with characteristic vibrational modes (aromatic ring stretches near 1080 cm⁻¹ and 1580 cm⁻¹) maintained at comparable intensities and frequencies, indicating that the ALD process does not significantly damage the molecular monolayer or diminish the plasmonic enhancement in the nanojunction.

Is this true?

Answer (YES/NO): YES